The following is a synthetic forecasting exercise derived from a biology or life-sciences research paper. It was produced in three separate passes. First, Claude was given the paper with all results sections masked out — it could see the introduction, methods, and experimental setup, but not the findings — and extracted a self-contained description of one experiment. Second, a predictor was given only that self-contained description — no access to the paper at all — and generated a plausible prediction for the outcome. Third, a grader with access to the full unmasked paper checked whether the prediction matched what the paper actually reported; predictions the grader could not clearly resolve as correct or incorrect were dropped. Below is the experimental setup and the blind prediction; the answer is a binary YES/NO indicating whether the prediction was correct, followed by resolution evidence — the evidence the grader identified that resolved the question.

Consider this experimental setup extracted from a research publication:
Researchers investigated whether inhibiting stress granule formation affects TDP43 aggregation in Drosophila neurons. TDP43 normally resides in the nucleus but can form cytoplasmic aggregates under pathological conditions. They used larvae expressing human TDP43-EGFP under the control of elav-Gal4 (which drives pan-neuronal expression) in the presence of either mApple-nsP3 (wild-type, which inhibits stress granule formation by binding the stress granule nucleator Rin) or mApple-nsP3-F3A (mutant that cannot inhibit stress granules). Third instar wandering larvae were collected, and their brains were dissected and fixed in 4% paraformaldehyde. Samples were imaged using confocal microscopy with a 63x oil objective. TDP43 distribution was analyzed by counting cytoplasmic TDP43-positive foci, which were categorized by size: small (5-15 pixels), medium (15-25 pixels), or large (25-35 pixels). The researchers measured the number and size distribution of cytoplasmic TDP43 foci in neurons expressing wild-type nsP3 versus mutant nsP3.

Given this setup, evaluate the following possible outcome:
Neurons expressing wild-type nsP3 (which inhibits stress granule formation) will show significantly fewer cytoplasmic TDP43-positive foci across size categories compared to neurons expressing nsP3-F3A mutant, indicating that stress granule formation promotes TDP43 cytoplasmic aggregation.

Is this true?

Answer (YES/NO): NO